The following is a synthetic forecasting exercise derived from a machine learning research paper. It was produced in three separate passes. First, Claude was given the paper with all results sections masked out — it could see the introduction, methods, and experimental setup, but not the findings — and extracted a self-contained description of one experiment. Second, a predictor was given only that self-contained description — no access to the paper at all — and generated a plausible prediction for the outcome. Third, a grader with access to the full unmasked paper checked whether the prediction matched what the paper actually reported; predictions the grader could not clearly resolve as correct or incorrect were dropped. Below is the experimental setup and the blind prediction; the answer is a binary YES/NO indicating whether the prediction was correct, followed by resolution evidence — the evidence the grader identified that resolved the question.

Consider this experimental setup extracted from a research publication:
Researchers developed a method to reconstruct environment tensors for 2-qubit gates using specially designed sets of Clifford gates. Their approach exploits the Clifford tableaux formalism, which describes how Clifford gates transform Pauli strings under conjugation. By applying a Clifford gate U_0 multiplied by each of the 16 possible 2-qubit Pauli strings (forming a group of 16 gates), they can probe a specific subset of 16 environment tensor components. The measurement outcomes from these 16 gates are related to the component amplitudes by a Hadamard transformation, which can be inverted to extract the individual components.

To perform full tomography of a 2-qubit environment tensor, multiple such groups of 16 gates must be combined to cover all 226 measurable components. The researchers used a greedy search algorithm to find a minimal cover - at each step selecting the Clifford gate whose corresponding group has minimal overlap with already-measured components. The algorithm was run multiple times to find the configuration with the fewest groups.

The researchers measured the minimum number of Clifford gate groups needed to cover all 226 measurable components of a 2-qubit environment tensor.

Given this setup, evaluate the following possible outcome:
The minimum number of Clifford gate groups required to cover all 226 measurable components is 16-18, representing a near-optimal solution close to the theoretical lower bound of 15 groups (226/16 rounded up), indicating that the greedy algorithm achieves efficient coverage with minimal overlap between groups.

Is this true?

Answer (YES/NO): YES